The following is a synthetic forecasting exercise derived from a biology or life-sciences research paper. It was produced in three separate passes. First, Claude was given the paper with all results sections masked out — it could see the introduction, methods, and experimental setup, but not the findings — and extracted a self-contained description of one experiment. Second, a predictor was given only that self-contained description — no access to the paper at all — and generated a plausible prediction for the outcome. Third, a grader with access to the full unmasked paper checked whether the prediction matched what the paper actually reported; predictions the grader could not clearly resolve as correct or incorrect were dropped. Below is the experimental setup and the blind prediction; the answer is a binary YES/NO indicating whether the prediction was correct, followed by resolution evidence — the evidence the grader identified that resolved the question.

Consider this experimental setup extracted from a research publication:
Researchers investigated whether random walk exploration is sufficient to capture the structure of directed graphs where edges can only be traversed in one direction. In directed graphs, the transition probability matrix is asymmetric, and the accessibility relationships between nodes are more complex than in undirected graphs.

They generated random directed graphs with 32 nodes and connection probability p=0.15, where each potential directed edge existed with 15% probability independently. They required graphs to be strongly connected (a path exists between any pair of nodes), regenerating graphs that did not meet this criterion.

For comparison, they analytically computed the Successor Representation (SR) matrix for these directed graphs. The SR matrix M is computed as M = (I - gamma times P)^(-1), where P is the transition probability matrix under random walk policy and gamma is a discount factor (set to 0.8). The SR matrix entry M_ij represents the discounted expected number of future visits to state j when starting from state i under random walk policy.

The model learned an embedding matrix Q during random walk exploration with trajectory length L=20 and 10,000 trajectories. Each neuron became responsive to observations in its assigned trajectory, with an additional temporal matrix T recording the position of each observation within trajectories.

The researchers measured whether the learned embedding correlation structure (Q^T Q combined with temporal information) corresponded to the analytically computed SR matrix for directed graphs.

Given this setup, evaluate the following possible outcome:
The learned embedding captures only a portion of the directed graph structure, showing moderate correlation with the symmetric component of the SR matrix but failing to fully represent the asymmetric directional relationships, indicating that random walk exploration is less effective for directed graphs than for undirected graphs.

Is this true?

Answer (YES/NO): NO